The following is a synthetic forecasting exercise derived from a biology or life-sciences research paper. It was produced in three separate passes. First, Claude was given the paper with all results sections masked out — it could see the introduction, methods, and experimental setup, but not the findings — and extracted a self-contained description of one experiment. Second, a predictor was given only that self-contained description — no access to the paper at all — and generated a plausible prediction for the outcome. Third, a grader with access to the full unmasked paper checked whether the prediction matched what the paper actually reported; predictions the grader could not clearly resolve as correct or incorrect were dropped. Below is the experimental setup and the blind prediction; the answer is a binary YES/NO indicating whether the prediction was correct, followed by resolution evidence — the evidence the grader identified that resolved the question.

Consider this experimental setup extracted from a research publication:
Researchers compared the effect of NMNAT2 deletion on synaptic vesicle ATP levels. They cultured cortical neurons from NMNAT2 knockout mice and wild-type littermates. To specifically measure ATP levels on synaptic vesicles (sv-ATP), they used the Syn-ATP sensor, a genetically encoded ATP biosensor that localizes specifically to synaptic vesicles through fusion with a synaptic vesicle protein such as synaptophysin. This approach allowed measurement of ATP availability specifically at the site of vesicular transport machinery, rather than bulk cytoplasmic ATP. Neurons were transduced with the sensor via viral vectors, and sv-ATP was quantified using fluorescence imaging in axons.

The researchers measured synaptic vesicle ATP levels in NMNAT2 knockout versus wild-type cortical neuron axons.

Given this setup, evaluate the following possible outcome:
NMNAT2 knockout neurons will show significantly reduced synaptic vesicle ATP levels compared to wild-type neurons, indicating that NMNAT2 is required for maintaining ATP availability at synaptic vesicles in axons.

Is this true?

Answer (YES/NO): YES